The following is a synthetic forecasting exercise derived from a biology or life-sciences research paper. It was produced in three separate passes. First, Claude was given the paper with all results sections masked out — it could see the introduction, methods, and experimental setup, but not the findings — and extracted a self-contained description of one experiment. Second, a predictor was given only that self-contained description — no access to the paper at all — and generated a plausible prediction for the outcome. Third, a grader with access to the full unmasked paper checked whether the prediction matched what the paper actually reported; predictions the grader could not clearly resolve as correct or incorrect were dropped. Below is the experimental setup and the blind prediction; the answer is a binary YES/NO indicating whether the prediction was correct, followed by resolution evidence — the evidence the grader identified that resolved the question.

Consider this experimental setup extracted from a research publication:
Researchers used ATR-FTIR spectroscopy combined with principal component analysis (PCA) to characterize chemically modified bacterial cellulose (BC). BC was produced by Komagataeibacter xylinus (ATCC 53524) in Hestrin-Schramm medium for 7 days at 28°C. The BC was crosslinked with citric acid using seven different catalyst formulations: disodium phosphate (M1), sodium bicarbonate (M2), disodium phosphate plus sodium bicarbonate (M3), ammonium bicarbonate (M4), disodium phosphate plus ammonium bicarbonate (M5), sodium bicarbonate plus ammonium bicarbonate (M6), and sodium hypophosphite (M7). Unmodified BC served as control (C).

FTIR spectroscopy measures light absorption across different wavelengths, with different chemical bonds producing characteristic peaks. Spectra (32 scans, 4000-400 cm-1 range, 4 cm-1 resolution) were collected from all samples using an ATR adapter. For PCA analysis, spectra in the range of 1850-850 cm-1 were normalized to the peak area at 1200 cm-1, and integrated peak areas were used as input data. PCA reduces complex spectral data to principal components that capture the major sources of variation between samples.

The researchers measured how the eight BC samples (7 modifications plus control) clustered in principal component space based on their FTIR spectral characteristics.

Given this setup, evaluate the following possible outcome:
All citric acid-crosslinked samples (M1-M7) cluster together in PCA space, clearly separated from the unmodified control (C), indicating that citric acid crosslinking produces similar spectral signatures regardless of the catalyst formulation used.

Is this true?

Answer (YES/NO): NO